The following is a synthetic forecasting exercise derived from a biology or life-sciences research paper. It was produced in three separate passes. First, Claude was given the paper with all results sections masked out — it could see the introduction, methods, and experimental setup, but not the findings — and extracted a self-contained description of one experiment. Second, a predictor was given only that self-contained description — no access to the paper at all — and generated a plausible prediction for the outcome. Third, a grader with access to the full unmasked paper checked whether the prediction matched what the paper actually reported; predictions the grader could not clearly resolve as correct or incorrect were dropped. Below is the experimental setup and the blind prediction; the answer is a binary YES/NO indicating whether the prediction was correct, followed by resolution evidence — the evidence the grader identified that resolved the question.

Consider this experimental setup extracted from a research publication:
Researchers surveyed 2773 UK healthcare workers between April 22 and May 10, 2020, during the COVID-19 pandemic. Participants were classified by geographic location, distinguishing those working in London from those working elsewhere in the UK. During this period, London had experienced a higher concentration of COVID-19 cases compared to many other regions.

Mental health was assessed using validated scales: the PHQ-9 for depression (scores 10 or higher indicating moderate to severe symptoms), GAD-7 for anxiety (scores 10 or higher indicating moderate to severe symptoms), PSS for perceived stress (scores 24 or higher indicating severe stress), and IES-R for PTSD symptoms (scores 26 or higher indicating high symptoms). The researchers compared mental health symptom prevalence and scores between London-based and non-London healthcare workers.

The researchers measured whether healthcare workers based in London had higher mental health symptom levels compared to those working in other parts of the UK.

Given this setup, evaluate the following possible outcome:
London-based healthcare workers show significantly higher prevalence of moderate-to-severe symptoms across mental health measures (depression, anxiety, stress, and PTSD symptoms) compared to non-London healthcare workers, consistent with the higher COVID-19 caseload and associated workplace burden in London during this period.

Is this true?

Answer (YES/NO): NO